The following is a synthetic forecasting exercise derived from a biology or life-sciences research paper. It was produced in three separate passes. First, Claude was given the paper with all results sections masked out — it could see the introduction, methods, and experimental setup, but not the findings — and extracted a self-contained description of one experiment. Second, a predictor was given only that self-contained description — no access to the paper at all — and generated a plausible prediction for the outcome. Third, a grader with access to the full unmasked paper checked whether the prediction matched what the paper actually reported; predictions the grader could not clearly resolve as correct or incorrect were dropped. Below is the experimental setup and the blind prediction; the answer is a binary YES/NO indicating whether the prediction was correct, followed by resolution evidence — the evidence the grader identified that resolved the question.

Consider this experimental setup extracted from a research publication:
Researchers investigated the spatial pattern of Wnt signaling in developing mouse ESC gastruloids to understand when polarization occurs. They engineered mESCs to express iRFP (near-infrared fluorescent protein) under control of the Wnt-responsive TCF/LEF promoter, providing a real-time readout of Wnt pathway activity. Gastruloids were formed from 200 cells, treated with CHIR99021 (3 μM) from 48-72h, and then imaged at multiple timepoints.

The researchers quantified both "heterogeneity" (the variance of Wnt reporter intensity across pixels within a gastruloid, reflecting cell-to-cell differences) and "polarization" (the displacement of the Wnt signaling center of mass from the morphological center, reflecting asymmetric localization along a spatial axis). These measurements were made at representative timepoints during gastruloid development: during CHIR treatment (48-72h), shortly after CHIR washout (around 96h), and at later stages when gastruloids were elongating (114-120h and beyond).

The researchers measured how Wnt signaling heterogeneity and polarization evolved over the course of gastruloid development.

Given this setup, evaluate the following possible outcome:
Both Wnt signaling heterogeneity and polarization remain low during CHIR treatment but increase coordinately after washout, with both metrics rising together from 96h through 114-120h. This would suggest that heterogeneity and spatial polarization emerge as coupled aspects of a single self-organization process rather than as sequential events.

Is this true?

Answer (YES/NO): NO